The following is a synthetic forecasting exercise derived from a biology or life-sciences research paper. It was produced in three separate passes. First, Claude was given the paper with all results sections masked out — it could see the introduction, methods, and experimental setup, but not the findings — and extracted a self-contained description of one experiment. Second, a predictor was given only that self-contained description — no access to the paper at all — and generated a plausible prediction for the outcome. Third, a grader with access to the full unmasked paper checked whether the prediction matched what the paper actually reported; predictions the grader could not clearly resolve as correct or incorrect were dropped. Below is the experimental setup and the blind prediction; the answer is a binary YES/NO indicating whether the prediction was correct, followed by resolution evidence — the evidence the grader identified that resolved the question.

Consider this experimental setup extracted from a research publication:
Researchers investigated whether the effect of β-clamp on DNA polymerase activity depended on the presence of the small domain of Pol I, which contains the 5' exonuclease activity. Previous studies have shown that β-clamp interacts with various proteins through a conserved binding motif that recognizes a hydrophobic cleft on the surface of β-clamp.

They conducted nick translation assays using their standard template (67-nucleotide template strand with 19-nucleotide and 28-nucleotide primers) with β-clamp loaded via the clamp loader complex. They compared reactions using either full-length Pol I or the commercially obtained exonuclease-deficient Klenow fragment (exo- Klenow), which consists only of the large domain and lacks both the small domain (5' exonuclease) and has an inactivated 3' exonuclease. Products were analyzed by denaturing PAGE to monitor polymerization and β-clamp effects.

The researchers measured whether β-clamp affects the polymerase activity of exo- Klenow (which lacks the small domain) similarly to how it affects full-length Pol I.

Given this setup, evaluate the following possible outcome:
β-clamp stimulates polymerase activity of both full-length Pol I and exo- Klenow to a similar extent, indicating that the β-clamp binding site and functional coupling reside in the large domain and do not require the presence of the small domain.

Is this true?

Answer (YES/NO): NO